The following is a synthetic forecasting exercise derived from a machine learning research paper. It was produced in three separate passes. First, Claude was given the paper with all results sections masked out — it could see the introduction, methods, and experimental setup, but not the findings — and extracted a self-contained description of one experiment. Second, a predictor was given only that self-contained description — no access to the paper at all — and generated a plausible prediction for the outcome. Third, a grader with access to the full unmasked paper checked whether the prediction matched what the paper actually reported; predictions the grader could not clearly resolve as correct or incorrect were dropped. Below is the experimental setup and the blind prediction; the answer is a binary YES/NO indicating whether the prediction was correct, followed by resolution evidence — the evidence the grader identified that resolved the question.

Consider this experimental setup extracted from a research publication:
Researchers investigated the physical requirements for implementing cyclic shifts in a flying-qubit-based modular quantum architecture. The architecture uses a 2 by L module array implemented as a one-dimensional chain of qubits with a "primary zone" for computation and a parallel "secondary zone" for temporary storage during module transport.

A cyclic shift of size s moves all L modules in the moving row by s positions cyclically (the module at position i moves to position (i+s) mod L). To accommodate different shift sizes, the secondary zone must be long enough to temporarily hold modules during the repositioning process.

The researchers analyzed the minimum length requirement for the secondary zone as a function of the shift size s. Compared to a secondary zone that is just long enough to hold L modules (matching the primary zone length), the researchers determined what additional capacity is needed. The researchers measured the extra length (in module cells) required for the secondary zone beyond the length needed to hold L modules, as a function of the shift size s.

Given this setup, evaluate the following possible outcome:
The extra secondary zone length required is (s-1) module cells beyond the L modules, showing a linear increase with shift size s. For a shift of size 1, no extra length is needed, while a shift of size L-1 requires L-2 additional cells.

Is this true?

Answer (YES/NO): YES